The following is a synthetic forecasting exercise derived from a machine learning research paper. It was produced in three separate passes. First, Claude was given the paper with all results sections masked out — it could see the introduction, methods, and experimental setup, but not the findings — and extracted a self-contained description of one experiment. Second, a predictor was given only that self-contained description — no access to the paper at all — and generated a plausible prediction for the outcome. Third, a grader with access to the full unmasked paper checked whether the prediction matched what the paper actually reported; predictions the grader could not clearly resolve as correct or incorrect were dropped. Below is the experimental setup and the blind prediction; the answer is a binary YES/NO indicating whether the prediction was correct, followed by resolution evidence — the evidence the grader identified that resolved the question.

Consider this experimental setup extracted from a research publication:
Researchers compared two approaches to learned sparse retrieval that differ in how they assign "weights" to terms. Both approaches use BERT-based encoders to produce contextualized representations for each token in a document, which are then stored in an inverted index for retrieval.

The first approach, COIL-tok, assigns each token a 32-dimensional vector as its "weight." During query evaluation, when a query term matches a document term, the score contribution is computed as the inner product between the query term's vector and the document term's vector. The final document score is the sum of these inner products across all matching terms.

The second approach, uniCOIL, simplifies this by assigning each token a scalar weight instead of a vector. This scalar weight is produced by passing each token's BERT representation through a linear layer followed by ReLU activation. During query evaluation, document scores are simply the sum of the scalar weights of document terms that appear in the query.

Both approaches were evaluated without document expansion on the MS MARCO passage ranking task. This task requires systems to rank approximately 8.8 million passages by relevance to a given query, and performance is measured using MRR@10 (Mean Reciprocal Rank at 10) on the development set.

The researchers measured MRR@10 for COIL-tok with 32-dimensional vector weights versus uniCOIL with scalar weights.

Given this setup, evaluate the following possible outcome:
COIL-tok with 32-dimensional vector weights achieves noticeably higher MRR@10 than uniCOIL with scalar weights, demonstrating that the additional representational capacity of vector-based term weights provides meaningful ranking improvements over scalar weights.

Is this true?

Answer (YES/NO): YES